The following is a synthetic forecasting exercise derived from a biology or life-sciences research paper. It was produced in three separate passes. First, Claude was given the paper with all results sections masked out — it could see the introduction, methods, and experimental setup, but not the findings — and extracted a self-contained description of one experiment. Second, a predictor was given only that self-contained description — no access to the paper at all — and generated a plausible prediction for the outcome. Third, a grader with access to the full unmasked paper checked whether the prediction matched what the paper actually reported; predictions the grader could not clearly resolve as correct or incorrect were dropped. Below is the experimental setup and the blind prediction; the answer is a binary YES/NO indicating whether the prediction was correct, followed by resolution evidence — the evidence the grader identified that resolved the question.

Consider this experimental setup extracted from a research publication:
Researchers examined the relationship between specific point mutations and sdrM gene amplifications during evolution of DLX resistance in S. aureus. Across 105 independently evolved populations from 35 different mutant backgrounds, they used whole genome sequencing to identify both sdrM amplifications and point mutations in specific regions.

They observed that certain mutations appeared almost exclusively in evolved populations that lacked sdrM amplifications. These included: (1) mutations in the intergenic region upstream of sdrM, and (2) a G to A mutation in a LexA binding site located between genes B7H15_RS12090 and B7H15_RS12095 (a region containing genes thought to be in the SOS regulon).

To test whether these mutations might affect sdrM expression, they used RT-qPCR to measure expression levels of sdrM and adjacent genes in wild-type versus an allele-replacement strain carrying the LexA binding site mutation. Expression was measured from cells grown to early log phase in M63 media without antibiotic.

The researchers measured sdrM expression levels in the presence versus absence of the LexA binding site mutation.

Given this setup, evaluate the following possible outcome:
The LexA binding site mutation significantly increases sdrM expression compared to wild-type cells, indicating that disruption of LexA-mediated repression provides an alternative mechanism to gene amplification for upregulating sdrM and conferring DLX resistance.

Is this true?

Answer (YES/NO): YES